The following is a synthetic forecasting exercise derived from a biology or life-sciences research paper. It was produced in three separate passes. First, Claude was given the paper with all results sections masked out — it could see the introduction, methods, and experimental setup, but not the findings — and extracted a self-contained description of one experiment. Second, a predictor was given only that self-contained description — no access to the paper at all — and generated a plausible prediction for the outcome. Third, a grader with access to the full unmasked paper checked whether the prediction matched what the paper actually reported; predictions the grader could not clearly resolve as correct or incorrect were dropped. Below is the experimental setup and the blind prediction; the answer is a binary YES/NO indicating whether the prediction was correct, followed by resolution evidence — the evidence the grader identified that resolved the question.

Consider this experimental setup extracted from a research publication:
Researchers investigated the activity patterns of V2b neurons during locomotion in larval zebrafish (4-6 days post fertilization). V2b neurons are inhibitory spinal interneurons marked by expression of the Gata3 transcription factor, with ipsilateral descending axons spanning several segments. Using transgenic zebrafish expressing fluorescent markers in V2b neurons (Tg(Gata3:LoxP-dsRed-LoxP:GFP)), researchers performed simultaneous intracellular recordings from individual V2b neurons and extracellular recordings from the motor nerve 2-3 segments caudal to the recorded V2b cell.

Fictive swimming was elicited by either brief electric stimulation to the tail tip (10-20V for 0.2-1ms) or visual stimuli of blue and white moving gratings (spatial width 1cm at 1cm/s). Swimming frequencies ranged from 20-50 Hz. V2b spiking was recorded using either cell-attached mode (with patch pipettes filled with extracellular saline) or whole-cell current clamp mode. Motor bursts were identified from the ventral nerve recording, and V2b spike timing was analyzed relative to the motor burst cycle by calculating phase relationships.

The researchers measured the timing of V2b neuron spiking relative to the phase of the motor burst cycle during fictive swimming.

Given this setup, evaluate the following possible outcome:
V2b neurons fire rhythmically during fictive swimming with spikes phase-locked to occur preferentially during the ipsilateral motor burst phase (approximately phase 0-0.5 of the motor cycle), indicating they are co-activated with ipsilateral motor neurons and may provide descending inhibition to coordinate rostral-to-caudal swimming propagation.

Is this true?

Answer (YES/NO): NO